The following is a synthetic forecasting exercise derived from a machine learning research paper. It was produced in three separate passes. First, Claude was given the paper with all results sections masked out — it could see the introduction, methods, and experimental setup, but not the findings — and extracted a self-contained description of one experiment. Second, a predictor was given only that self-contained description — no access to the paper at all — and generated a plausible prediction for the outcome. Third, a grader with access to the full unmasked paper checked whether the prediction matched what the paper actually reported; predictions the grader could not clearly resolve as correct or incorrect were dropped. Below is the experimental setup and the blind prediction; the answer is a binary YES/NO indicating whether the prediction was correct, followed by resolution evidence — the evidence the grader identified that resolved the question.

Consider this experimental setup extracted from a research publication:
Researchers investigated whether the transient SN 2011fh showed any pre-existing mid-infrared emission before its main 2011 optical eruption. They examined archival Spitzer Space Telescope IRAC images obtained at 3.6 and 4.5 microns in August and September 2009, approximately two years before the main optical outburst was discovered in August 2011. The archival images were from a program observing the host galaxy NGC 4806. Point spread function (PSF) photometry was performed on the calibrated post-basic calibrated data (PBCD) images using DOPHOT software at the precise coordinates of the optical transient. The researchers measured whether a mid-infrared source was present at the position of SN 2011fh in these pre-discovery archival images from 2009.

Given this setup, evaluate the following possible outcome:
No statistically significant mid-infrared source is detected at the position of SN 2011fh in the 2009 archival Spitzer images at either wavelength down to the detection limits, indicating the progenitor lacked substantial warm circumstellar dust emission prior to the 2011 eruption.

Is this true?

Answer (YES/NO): NO